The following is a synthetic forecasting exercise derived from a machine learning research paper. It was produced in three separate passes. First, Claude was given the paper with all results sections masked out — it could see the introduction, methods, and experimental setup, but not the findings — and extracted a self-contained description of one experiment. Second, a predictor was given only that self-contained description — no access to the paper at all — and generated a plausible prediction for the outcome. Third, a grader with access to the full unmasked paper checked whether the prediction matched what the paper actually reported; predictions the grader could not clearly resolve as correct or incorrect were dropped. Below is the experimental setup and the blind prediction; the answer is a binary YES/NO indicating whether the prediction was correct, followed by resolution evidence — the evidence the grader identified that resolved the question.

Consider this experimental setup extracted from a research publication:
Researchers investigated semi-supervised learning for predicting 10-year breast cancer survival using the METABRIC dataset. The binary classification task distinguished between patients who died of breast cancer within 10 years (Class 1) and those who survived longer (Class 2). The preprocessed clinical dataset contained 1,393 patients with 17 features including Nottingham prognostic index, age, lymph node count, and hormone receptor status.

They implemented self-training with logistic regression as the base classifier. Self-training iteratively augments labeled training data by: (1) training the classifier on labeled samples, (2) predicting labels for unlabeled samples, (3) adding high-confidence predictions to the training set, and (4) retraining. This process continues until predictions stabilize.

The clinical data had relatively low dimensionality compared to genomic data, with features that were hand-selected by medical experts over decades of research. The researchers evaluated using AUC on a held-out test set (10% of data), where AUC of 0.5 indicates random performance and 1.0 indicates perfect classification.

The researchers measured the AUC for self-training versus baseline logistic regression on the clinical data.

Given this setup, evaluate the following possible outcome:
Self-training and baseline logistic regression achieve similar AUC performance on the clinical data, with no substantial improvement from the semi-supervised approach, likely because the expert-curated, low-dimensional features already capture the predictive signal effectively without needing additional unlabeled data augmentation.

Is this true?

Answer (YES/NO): YES